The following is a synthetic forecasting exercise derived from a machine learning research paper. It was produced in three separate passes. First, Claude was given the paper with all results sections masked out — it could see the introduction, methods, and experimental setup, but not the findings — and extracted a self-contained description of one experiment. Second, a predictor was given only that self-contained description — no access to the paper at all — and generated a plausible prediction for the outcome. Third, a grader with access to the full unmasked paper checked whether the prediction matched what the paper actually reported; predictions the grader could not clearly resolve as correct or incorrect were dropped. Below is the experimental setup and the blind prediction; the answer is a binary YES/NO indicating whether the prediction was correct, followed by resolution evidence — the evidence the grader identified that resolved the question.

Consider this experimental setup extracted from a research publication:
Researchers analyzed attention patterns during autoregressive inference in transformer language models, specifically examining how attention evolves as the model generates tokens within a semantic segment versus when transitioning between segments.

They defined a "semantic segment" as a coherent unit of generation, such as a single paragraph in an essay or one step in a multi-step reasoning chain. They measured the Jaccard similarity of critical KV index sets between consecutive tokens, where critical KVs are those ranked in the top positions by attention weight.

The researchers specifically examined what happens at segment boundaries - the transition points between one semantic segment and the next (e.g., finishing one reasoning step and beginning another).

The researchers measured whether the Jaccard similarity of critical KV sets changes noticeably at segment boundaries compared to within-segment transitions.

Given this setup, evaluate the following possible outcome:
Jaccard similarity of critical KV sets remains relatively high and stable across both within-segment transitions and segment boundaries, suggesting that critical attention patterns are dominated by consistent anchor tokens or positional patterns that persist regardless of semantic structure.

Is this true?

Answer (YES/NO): NO